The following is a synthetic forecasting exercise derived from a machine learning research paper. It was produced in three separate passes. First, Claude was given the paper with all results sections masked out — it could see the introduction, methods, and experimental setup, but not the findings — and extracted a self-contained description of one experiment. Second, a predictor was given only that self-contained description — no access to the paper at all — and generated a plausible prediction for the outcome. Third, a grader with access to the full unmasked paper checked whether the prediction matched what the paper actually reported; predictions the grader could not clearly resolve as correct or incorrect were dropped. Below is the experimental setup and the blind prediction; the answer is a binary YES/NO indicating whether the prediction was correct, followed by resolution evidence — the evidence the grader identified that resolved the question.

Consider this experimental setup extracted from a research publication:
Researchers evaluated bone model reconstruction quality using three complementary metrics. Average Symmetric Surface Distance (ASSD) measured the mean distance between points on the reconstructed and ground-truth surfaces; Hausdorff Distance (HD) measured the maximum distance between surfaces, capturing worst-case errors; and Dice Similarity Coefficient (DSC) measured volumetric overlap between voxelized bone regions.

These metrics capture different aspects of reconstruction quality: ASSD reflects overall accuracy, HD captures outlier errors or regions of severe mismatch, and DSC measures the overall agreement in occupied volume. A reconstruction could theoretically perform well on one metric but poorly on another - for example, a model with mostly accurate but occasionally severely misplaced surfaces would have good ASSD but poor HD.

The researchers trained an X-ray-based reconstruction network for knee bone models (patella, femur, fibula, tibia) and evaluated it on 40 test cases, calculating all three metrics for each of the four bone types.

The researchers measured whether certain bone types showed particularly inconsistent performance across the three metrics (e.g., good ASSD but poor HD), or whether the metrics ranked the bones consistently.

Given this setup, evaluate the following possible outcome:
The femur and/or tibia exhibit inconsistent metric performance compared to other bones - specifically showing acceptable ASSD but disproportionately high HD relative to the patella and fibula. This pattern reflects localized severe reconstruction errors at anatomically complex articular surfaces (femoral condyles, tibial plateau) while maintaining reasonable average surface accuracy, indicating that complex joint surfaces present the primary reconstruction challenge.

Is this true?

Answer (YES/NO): NO